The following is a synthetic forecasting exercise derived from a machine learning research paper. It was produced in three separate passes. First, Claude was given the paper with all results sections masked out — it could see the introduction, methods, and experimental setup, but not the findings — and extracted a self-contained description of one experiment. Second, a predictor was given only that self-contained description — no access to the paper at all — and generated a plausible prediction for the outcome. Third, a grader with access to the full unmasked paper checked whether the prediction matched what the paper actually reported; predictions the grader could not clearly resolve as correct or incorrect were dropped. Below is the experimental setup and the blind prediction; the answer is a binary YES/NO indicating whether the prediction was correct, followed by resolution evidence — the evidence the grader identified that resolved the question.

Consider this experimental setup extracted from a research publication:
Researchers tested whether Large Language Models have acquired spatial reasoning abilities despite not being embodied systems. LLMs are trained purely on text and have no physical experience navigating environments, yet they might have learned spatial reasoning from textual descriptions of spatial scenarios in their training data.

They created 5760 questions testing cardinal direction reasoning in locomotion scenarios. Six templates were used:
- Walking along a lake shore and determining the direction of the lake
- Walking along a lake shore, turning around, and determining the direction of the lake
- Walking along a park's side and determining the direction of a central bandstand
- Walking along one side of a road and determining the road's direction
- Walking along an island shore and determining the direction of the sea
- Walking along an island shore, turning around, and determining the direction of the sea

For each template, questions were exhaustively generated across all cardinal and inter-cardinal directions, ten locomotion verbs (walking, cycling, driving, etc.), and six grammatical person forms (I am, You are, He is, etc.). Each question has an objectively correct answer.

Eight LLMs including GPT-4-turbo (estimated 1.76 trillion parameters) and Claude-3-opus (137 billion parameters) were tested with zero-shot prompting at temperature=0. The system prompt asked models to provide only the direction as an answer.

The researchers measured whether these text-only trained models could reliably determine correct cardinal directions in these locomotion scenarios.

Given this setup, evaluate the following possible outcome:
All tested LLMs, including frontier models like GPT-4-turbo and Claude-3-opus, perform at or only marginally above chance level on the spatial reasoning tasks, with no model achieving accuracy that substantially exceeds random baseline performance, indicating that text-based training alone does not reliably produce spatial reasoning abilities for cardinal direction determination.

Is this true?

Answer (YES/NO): NO